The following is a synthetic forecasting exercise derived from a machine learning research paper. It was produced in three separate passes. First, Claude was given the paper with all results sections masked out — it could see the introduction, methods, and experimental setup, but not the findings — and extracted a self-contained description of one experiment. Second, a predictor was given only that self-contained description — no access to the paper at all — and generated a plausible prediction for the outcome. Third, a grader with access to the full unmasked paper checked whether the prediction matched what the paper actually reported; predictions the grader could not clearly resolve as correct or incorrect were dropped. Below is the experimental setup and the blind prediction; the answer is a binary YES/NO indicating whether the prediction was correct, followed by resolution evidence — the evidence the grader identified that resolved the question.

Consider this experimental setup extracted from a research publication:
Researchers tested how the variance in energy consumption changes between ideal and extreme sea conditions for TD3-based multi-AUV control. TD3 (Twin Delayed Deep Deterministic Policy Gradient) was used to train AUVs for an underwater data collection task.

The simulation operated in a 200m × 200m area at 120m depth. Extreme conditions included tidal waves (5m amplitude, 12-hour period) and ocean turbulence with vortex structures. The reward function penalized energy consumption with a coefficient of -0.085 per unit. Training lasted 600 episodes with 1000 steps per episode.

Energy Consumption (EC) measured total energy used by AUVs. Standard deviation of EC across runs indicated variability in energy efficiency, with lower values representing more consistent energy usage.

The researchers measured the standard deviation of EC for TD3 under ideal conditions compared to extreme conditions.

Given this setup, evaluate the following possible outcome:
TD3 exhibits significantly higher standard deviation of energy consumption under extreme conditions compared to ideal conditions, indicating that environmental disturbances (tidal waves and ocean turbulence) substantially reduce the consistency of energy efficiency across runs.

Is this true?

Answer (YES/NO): NO